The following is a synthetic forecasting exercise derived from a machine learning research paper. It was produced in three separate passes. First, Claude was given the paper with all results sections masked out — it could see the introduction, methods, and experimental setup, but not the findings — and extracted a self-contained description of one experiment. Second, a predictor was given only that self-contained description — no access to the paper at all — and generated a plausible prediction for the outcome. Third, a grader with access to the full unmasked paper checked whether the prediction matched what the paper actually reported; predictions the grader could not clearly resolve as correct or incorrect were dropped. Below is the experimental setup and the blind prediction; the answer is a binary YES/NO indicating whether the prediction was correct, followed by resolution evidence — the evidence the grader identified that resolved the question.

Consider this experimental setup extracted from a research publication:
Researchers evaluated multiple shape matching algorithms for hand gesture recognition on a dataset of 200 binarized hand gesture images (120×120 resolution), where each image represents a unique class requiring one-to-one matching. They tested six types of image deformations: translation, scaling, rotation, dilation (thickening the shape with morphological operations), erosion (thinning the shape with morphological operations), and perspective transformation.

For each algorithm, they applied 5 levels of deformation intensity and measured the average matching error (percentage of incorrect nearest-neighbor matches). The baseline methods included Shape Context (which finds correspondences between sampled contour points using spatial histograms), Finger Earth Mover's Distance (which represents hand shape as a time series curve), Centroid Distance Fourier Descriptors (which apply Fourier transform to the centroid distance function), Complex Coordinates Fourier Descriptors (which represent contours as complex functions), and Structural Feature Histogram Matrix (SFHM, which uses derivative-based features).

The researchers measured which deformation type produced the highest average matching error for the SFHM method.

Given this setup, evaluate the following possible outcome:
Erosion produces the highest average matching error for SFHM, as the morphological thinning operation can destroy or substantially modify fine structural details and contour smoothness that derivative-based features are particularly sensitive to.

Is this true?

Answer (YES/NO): NO